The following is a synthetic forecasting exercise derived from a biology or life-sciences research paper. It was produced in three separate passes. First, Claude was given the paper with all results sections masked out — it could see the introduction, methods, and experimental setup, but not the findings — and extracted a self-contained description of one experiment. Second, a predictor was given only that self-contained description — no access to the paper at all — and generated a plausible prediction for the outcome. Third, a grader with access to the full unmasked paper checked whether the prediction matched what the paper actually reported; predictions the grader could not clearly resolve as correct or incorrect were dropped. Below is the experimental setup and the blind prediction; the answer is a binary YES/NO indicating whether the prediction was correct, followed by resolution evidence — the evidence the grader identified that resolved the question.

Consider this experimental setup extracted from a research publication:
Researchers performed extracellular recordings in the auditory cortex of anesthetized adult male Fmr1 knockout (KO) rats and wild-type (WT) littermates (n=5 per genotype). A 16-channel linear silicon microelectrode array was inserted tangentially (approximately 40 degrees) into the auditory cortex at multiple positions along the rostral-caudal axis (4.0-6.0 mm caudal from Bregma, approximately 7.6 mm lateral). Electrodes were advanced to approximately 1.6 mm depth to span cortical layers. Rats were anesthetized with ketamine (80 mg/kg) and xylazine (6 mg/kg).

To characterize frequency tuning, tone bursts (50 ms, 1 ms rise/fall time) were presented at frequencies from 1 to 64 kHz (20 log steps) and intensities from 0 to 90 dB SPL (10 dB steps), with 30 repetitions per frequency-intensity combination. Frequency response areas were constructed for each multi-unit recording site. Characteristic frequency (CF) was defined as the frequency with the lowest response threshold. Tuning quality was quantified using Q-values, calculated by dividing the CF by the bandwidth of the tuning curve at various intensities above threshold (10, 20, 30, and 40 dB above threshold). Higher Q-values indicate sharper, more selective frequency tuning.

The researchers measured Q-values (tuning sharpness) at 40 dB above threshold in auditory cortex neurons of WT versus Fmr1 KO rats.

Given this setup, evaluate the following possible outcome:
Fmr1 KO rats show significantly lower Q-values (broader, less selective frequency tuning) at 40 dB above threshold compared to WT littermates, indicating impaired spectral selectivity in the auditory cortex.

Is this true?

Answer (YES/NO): YES